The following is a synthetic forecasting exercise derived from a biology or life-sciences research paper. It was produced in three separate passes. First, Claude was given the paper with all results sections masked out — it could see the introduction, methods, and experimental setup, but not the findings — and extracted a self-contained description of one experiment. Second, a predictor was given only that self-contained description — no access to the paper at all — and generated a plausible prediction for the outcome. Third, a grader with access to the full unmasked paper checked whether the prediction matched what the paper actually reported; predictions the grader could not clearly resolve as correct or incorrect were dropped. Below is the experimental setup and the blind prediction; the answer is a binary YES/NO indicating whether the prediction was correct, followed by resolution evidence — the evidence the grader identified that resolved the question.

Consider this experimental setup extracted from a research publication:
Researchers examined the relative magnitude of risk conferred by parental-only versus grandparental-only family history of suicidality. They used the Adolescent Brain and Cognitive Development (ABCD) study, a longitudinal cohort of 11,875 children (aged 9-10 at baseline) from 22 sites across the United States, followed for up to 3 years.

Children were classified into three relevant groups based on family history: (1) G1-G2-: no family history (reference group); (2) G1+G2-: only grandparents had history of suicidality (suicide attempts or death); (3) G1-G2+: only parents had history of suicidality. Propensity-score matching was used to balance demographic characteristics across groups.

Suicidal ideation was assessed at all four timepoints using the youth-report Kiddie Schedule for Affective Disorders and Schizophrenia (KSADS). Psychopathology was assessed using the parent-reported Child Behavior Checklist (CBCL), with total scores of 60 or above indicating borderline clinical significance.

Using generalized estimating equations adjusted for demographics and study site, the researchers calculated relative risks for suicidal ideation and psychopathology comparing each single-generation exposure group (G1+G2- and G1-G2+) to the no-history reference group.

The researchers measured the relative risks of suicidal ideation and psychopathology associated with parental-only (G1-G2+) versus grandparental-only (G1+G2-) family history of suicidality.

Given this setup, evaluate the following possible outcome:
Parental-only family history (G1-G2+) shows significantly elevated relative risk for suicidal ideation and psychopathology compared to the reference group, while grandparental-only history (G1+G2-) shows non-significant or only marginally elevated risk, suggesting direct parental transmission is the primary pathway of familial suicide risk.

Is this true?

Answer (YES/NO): NO